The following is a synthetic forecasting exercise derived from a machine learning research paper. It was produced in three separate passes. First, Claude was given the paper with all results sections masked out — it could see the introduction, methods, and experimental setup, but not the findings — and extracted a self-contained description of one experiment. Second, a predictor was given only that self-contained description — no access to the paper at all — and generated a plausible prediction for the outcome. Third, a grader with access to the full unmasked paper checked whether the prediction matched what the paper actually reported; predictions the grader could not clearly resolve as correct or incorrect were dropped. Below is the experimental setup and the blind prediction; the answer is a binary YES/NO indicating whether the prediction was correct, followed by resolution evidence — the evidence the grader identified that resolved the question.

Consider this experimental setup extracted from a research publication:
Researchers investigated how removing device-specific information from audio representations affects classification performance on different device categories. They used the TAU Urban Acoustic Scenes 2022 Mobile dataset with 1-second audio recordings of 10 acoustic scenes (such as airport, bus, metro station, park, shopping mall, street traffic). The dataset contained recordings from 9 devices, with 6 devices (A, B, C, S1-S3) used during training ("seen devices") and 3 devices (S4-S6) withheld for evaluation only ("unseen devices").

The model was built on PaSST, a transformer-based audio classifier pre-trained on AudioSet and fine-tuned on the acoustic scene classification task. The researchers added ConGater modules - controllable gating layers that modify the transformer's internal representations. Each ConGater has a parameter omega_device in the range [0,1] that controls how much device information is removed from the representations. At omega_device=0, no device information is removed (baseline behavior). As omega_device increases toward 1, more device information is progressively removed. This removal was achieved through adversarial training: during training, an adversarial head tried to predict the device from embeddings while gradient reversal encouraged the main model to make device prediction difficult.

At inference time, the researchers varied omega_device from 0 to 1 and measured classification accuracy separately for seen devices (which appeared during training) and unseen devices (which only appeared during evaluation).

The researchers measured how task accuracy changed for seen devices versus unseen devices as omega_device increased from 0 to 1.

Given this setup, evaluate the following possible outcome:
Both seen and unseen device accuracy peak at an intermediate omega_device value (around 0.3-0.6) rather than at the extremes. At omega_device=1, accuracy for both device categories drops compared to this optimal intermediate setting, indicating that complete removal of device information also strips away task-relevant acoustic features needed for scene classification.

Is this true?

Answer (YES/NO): NO